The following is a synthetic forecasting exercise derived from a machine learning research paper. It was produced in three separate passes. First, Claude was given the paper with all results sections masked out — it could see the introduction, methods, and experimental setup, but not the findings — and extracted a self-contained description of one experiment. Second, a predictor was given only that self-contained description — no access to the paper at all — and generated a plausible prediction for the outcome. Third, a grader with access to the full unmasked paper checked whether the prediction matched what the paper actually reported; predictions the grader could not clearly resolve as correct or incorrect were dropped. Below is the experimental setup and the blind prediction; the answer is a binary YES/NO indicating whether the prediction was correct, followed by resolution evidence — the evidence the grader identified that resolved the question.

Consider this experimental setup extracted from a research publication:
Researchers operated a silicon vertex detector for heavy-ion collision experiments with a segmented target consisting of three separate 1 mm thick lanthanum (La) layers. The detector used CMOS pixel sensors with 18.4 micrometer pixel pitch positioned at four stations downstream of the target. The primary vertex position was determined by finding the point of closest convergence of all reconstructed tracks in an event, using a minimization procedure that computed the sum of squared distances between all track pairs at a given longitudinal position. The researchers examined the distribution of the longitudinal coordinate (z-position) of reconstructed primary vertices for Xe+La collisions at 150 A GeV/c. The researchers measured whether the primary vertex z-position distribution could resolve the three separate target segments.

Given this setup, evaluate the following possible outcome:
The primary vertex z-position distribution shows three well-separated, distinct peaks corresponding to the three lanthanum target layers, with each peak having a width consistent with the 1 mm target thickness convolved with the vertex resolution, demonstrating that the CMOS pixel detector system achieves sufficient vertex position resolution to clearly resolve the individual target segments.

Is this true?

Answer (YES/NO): YES